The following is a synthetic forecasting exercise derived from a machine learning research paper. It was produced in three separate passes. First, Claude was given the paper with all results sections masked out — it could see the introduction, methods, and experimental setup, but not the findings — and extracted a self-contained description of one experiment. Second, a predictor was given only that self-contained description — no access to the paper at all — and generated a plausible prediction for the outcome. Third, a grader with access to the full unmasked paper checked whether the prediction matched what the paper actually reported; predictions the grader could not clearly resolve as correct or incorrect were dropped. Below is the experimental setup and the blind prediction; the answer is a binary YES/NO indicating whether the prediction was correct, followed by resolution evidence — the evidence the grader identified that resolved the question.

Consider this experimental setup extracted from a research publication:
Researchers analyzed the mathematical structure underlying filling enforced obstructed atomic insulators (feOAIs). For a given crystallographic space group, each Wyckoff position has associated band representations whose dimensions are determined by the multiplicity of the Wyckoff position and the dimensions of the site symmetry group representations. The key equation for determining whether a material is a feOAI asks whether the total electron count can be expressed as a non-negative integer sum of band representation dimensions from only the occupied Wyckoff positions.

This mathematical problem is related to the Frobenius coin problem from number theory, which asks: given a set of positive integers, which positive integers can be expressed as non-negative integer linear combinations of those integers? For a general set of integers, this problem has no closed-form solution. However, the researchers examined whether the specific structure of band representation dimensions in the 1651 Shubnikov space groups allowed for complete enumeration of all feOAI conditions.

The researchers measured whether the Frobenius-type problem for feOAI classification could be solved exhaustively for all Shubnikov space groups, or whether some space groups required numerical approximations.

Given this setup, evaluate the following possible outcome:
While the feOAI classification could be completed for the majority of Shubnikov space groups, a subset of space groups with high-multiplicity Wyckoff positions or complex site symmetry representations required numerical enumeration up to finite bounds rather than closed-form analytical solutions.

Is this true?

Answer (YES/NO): NO